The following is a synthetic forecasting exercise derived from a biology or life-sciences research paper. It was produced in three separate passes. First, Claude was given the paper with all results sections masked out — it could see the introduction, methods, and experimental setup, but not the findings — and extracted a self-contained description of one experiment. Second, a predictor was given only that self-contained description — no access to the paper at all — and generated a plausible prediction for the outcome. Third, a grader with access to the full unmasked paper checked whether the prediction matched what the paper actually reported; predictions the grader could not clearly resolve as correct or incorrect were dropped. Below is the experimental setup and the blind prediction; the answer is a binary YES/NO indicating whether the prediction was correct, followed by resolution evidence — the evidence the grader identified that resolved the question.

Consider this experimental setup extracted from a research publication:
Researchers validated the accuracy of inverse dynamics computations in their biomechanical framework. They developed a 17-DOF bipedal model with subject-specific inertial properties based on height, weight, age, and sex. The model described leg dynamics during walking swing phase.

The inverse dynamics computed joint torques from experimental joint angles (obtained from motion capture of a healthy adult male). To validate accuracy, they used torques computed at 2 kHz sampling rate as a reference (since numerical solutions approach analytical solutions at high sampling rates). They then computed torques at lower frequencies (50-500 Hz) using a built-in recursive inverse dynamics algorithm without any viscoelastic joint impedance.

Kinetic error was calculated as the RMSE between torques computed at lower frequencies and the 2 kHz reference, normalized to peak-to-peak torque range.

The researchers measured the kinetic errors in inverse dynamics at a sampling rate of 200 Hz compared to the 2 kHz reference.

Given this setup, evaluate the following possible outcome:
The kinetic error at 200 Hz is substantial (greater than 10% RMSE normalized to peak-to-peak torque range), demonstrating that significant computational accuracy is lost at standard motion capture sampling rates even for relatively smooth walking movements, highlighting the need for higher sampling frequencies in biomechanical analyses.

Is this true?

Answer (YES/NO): NO